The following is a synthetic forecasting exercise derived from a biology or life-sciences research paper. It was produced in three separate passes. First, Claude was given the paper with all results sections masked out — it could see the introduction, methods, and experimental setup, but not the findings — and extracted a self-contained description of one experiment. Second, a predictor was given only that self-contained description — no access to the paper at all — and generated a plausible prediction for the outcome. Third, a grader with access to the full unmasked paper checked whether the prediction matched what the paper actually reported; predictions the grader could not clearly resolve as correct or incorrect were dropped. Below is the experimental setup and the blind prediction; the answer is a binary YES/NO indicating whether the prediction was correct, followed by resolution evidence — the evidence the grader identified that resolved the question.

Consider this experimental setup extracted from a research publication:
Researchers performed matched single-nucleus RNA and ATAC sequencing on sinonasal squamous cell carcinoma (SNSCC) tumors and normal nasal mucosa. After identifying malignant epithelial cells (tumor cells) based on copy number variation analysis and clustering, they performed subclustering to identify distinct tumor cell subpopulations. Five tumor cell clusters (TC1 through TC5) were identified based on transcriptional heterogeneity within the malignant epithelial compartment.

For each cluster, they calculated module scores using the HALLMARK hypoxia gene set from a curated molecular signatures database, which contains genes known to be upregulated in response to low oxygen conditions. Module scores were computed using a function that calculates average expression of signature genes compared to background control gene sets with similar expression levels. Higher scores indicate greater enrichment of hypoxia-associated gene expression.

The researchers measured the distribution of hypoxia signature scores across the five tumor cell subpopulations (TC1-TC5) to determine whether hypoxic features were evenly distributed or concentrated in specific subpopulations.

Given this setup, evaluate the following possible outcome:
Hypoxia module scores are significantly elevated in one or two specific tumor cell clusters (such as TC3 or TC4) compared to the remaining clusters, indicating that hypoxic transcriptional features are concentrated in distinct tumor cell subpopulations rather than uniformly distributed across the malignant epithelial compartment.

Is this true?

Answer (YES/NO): NO